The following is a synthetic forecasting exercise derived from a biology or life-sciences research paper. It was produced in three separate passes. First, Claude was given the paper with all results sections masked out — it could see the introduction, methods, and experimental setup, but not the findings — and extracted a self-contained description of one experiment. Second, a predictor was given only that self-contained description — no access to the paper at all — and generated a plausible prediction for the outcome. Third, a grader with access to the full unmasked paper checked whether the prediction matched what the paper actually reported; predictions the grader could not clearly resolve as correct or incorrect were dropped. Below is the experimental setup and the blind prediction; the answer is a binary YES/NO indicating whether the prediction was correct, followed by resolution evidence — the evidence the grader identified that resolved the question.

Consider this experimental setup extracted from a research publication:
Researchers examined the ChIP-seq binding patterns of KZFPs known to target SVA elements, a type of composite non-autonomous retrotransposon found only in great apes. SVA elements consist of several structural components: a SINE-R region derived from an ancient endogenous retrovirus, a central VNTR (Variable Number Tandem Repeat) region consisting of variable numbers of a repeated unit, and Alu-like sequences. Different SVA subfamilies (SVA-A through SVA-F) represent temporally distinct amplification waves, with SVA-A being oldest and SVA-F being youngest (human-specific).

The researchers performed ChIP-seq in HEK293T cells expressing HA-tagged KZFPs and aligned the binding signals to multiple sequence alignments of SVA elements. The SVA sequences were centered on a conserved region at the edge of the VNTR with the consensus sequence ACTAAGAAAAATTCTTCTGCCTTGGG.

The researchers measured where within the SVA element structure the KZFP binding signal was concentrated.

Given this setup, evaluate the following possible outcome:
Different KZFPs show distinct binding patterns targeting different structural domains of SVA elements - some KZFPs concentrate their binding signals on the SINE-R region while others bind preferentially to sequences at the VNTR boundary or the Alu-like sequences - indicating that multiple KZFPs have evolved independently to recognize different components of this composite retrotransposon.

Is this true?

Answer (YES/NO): NO